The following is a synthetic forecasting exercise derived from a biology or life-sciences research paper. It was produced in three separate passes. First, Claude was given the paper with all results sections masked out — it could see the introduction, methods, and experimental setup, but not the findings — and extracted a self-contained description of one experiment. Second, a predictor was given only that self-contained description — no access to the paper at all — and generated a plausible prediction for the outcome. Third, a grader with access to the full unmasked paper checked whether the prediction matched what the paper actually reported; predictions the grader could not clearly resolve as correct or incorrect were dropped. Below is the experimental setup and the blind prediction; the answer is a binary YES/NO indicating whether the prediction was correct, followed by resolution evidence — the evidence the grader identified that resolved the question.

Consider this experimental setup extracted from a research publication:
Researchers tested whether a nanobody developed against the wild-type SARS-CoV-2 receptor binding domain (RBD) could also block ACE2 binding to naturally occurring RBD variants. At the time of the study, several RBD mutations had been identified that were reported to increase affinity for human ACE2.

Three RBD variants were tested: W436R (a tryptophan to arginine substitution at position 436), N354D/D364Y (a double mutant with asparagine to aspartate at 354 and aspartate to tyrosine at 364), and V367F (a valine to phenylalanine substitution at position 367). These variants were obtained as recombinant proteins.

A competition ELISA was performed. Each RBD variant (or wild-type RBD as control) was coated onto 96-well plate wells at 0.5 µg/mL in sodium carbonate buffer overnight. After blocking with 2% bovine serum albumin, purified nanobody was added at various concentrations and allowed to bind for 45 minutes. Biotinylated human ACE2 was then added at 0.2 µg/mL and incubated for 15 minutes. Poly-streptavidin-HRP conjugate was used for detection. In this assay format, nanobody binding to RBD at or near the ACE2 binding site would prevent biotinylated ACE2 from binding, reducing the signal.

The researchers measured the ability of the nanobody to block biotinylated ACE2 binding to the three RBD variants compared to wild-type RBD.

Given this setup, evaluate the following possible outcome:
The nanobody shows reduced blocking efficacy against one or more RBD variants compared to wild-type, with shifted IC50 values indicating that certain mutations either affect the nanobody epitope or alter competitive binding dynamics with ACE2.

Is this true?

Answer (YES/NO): NO